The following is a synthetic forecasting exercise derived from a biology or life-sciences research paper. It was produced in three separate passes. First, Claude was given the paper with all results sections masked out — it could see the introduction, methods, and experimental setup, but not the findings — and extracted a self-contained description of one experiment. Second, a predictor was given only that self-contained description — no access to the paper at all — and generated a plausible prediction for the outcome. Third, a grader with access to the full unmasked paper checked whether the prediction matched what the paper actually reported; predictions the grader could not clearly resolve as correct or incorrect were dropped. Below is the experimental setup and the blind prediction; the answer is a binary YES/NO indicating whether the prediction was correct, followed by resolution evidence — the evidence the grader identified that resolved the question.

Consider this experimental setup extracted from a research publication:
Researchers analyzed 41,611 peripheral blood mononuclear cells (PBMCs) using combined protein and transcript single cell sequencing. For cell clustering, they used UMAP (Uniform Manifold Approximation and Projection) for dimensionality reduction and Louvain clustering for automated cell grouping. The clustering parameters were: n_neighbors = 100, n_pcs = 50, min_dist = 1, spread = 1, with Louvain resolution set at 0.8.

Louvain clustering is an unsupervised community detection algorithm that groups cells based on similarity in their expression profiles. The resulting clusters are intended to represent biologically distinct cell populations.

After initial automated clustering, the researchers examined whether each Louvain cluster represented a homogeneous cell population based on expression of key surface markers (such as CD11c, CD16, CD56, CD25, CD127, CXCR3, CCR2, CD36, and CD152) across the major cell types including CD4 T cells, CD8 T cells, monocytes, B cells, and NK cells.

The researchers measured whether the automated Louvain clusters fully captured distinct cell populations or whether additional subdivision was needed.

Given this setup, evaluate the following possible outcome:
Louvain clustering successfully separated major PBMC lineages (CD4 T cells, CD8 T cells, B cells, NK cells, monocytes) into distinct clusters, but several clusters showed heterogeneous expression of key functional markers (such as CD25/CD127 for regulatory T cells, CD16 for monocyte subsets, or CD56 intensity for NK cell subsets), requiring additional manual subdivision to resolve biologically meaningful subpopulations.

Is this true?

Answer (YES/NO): YES